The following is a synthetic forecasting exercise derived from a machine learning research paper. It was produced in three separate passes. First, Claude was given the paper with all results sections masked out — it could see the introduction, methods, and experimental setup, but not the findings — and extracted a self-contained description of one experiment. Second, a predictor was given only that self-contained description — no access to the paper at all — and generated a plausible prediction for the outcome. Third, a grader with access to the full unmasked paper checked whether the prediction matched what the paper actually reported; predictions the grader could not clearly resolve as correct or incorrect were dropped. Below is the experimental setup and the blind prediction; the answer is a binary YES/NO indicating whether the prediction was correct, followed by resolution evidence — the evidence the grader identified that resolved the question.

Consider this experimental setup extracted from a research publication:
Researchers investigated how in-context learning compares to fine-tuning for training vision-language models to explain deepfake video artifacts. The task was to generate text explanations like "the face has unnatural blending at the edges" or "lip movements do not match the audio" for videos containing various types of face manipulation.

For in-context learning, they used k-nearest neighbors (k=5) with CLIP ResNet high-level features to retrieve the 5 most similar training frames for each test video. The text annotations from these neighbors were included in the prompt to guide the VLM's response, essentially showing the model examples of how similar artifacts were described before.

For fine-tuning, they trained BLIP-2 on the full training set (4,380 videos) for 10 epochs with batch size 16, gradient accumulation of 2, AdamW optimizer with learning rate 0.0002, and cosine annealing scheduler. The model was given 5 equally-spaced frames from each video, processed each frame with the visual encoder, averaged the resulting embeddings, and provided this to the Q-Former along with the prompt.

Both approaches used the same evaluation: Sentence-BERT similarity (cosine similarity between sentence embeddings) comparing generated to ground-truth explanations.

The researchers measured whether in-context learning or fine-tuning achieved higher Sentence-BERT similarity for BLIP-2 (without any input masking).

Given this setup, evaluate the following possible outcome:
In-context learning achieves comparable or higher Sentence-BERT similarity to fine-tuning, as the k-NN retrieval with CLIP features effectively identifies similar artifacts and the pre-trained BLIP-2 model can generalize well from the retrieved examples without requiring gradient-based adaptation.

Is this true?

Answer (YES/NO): YES